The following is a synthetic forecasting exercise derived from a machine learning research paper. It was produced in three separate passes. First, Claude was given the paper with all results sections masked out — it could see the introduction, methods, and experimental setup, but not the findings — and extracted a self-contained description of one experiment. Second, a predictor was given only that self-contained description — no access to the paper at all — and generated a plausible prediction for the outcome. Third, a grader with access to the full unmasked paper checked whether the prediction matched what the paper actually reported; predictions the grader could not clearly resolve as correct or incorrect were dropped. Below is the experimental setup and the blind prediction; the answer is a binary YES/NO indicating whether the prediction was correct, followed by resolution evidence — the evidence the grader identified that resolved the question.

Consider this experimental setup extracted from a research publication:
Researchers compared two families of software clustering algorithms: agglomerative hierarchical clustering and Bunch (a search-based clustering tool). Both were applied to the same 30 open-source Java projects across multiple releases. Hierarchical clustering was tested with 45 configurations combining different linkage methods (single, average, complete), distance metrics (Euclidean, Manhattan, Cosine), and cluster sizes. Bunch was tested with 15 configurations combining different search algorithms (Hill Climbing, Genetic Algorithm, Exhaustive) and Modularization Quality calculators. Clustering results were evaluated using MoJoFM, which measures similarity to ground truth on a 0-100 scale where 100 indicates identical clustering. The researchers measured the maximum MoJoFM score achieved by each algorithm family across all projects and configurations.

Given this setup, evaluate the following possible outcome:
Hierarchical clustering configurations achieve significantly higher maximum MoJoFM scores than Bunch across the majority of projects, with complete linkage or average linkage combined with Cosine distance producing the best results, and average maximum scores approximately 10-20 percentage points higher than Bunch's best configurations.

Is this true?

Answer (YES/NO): NO